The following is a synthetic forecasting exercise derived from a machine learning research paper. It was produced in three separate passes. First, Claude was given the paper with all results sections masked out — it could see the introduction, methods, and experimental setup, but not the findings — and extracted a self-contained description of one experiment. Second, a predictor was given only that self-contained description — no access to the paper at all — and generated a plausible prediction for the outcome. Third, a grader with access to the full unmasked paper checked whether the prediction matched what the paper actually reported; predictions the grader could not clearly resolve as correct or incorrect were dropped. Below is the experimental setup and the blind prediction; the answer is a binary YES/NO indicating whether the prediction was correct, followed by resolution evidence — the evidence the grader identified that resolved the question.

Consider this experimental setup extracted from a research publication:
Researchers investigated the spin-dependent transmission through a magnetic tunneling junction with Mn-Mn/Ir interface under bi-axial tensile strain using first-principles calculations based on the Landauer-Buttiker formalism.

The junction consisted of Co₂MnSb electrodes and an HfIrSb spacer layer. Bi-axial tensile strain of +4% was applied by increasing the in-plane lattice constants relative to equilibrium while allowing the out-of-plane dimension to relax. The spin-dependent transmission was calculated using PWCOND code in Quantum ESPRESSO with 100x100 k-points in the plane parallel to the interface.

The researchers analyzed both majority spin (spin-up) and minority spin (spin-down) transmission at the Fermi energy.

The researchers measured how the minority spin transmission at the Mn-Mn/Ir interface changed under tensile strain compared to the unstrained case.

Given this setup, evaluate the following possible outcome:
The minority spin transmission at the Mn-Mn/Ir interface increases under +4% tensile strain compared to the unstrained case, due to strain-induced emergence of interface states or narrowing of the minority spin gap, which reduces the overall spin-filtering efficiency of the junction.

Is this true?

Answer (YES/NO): NO